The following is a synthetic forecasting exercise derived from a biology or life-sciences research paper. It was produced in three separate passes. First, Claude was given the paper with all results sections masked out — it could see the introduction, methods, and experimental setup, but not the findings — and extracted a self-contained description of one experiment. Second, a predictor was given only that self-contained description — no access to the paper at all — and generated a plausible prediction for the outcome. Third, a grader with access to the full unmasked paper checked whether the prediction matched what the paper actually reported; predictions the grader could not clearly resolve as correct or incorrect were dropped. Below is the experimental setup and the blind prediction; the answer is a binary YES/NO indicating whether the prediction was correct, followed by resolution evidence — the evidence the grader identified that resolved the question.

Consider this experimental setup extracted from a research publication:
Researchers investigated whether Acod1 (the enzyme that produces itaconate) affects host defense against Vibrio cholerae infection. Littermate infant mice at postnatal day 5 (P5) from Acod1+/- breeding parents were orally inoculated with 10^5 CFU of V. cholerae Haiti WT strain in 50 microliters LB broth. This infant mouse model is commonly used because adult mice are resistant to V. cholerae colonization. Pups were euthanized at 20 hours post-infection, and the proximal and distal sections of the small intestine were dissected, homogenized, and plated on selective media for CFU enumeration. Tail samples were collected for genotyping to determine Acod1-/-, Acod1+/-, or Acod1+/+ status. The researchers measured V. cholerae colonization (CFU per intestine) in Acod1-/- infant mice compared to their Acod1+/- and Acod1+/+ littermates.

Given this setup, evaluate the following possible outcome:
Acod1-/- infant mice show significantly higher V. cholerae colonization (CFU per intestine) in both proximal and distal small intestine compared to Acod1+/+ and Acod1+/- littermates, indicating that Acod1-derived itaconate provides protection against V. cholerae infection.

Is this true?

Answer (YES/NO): YES